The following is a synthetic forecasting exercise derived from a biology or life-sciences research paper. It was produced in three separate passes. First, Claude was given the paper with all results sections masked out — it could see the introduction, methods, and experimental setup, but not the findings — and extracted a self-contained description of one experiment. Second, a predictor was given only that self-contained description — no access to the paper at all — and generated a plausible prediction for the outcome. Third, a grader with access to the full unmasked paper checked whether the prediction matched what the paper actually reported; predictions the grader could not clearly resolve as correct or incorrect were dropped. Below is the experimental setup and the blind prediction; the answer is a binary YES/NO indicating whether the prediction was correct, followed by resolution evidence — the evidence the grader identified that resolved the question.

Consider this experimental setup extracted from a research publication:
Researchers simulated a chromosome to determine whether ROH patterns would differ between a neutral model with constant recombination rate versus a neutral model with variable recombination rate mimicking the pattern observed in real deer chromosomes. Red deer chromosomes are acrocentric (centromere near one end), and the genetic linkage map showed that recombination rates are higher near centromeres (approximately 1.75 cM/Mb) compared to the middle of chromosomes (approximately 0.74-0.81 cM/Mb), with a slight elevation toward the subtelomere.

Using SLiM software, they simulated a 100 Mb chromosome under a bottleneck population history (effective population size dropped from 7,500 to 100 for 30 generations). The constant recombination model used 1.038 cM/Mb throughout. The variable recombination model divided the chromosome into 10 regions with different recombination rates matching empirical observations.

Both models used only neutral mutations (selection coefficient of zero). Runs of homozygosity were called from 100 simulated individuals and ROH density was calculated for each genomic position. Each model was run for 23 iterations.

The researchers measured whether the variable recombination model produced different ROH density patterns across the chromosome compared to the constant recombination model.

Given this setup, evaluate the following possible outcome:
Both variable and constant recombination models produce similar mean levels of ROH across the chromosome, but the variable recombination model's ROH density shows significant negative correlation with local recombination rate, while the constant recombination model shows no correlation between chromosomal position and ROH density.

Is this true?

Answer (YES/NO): NO